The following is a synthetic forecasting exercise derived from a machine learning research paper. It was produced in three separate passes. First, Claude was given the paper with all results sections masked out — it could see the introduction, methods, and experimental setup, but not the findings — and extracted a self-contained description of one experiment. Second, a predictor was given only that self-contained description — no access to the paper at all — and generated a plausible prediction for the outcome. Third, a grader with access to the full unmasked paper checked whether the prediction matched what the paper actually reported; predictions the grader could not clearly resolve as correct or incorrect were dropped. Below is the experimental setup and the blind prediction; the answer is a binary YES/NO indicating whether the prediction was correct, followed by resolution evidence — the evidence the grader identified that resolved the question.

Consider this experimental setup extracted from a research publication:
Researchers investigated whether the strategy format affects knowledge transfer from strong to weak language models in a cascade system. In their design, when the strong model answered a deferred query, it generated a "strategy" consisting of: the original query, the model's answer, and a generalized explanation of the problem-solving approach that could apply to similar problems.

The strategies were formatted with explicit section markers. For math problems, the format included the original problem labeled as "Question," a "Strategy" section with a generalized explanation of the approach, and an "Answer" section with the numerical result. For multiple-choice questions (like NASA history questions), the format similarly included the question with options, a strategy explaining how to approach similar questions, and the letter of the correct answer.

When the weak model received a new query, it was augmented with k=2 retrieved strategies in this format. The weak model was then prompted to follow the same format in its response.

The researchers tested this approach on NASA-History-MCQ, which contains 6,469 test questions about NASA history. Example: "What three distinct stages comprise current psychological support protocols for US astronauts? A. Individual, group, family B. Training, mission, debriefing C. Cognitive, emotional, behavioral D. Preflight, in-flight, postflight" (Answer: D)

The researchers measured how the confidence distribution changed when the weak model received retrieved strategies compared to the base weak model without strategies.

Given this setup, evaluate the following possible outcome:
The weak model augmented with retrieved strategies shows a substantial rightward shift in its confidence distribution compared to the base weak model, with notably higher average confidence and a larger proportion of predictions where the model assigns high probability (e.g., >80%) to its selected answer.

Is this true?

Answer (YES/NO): YES